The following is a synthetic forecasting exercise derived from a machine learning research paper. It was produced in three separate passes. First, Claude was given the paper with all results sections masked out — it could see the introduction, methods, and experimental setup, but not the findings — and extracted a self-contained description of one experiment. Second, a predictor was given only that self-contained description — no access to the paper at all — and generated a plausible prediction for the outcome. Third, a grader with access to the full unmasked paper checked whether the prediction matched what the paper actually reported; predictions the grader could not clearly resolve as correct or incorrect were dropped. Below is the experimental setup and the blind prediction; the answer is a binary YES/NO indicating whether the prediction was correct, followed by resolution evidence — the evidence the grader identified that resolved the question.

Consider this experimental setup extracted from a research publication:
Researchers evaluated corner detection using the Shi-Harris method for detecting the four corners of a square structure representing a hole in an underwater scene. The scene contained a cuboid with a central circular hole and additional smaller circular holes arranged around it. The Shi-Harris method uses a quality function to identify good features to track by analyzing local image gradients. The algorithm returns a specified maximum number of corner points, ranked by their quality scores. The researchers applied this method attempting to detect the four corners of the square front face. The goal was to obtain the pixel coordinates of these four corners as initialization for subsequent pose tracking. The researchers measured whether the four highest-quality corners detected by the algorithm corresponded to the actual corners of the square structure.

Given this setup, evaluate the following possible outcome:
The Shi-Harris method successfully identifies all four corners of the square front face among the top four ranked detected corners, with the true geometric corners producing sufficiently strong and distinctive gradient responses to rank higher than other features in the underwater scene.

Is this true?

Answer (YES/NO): NO